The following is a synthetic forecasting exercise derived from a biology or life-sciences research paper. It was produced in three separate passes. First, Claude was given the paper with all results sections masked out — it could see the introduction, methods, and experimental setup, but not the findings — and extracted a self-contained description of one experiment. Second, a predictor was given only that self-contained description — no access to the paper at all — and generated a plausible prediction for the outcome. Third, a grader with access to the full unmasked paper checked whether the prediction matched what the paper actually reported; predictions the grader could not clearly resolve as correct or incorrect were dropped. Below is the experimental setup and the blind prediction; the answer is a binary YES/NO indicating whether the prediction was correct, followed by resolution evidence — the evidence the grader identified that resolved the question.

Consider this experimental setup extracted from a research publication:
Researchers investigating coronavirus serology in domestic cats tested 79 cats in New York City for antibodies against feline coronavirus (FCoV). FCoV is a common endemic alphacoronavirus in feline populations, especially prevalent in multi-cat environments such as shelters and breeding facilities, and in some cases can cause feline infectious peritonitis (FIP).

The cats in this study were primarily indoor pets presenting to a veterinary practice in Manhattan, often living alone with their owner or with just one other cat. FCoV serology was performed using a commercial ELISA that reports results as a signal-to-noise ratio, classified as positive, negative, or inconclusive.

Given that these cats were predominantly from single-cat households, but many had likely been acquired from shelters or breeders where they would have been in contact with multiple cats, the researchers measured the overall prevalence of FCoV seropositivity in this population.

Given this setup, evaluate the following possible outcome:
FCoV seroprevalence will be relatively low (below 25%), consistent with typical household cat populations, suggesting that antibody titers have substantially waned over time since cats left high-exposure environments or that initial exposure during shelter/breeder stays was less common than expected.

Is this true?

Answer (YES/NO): NO